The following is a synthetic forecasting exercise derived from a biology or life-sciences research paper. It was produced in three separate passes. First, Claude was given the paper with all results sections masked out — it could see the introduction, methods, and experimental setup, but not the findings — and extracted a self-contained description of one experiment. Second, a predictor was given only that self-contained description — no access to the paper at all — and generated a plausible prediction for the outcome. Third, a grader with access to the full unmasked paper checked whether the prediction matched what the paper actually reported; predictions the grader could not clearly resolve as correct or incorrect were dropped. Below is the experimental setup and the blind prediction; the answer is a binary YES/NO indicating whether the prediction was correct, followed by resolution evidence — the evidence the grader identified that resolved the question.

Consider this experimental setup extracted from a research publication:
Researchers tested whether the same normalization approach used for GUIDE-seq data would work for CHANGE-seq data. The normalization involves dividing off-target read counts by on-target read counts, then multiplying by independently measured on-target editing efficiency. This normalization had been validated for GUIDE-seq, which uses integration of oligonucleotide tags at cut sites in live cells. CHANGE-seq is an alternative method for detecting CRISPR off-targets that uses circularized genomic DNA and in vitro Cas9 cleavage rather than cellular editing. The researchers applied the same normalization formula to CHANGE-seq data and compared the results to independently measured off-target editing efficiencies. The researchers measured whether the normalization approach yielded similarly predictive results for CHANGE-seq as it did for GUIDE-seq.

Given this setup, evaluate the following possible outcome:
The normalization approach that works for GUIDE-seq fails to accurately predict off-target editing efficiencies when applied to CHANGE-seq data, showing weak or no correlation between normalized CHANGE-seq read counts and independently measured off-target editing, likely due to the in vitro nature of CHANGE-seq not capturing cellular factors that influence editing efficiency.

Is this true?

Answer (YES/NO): YES